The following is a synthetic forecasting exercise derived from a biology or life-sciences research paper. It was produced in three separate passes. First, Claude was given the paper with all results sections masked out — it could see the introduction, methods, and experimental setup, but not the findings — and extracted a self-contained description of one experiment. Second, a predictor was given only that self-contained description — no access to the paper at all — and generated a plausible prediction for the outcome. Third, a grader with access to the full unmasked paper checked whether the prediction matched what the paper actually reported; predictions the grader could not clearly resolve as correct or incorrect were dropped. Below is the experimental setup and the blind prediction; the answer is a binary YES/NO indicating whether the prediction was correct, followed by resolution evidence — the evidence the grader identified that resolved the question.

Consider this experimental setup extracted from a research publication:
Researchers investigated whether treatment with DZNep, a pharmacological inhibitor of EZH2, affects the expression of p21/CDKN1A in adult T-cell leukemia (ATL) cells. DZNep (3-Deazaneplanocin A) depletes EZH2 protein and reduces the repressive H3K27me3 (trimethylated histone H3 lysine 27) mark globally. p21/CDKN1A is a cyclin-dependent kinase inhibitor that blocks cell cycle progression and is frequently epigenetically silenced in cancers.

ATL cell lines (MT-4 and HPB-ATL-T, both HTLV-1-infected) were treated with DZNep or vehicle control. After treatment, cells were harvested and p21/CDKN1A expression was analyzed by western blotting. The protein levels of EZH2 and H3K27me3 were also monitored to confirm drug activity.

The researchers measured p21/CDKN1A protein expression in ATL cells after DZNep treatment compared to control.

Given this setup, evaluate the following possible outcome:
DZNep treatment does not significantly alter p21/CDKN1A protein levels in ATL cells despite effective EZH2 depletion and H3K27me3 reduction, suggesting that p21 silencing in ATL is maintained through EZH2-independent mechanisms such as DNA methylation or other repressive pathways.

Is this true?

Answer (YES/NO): NO